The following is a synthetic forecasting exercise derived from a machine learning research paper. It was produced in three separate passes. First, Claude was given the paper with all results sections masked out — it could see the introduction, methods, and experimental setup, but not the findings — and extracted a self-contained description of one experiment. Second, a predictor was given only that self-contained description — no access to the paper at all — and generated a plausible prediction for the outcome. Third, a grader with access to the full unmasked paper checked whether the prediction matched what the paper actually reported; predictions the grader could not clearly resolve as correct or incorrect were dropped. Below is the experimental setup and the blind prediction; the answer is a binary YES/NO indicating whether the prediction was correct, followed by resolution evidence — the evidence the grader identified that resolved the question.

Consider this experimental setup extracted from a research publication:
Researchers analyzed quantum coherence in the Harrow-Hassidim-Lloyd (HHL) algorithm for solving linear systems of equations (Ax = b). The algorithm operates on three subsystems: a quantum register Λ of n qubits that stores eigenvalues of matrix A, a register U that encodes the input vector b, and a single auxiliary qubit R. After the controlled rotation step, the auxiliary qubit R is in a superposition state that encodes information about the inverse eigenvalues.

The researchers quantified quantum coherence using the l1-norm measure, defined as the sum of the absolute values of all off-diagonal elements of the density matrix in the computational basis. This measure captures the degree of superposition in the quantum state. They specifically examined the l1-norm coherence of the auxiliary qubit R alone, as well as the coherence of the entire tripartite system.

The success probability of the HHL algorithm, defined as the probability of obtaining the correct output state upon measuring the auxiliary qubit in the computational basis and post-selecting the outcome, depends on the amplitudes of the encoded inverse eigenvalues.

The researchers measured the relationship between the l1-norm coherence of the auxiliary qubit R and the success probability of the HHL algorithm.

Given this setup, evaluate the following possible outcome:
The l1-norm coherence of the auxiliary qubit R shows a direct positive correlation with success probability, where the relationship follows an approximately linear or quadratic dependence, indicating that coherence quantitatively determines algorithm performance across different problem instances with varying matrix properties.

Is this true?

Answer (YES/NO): NO